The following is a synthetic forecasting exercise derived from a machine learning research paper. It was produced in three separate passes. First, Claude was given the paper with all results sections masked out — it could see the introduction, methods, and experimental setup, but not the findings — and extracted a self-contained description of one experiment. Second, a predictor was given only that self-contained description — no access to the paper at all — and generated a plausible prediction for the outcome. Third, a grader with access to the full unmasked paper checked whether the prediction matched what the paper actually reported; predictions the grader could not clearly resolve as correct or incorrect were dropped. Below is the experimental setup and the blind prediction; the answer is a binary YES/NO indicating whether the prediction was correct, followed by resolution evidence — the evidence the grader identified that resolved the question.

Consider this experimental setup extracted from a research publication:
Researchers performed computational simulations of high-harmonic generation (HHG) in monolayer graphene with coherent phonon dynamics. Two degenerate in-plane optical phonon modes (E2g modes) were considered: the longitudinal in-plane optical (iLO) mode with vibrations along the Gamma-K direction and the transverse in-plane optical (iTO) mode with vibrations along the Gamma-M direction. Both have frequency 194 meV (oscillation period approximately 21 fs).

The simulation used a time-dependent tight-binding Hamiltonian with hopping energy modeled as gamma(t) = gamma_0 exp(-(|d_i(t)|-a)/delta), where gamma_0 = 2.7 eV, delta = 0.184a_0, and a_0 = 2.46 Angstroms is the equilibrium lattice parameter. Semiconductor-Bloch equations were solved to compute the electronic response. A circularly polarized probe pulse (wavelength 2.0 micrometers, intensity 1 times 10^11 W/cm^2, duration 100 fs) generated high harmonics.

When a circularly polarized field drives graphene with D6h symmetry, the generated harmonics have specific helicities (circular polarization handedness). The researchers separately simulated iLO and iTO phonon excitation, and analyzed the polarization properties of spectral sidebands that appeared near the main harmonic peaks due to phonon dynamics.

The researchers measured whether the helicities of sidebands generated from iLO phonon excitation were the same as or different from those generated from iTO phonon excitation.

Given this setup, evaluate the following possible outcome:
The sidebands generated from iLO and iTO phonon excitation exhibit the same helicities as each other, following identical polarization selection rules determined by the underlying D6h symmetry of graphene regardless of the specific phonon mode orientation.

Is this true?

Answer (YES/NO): NO